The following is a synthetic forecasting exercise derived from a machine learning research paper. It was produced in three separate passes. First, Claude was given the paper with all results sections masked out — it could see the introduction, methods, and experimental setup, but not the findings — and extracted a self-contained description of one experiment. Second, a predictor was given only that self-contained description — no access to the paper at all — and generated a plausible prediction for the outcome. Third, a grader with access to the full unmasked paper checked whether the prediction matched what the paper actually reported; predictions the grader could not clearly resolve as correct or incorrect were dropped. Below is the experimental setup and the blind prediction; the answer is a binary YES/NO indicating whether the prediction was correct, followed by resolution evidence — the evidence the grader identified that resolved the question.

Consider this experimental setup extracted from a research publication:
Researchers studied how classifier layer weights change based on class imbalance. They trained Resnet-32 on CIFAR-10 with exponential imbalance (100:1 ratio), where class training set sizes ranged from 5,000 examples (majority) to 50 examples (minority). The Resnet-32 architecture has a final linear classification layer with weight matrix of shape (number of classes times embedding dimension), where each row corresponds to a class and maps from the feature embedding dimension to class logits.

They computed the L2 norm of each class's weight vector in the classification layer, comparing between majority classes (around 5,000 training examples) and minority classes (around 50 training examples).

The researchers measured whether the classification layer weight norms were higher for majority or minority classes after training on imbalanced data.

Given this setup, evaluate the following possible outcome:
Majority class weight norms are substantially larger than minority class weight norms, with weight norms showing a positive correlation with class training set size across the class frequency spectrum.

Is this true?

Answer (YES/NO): NO